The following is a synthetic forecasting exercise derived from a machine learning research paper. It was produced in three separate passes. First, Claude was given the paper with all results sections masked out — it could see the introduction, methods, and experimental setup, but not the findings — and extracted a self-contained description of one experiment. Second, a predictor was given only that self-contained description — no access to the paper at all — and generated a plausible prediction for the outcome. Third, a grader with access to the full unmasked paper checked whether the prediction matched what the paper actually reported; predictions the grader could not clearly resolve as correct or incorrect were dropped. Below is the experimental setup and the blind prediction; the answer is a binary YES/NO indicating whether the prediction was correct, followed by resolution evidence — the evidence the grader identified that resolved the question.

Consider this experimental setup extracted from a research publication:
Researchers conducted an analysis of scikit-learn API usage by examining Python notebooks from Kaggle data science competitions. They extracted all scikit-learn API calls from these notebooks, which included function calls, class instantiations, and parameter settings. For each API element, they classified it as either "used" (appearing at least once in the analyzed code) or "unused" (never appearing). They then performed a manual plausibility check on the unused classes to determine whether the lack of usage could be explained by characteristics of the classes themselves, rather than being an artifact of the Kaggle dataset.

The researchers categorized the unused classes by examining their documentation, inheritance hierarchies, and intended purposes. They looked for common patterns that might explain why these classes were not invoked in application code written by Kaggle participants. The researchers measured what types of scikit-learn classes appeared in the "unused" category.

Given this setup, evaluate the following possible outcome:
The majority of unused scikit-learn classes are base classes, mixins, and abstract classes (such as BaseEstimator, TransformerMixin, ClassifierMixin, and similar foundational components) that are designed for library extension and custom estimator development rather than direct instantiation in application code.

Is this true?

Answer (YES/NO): YES